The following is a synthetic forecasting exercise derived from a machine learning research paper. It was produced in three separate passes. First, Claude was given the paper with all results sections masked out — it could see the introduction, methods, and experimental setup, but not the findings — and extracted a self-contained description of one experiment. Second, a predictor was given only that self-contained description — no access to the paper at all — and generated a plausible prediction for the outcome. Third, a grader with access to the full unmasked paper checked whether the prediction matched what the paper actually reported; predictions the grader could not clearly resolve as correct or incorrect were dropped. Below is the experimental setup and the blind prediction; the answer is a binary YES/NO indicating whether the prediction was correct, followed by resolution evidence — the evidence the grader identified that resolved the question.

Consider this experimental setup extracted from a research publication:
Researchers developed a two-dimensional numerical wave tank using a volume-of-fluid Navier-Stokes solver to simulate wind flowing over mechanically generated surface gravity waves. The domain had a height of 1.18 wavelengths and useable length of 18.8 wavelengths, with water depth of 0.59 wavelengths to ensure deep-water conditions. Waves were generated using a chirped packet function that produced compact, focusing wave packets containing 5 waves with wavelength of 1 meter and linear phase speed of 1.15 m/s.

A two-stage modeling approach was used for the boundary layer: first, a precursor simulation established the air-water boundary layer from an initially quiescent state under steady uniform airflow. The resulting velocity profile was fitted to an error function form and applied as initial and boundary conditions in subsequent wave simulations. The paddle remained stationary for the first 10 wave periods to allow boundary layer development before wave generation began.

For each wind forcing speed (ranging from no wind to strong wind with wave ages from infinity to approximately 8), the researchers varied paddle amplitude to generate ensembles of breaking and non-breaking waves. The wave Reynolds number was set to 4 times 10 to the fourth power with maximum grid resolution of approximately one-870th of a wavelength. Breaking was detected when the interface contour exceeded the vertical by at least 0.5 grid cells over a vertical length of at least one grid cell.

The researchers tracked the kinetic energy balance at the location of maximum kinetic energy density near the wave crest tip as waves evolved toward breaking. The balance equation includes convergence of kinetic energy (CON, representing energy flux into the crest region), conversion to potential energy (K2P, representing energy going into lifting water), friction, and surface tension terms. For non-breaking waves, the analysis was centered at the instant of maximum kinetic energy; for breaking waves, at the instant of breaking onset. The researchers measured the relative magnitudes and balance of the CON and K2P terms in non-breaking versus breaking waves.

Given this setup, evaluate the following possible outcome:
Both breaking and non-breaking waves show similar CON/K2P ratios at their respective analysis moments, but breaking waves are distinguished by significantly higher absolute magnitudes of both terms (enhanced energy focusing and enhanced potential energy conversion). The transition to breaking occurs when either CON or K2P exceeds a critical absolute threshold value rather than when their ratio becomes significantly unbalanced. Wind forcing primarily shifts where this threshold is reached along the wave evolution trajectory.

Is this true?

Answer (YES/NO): NO